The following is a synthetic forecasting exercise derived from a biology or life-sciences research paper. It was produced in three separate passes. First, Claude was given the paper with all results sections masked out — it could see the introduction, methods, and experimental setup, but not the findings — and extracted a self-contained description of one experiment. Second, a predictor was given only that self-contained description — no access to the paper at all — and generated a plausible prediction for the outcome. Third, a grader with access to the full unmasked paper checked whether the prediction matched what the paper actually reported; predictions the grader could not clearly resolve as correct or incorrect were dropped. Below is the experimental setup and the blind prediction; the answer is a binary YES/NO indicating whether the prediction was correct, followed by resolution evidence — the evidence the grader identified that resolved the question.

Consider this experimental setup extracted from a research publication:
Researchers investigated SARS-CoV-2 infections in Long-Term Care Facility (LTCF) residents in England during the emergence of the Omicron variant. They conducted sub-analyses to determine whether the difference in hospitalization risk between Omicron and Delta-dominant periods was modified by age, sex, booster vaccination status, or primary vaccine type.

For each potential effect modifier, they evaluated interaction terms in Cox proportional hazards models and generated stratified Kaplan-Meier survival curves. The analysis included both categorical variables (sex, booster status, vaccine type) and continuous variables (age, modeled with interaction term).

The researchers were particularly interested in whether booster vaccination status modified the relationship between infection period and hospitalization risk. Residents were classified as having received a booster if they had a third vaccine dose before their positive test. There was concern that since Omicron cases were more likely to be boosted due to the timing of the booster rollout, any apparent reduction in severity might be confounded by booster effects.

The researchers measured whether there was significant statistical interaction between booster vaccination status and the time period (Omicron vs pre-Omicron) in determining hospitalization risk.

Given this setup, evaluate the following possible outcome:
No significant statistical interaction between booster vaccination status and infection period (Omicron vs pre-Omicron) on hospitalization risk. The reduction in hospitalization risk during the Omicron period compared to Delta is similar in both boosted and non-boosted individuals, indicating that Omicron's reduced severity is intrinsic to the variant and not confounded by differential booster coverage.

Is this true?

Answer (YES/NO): NO